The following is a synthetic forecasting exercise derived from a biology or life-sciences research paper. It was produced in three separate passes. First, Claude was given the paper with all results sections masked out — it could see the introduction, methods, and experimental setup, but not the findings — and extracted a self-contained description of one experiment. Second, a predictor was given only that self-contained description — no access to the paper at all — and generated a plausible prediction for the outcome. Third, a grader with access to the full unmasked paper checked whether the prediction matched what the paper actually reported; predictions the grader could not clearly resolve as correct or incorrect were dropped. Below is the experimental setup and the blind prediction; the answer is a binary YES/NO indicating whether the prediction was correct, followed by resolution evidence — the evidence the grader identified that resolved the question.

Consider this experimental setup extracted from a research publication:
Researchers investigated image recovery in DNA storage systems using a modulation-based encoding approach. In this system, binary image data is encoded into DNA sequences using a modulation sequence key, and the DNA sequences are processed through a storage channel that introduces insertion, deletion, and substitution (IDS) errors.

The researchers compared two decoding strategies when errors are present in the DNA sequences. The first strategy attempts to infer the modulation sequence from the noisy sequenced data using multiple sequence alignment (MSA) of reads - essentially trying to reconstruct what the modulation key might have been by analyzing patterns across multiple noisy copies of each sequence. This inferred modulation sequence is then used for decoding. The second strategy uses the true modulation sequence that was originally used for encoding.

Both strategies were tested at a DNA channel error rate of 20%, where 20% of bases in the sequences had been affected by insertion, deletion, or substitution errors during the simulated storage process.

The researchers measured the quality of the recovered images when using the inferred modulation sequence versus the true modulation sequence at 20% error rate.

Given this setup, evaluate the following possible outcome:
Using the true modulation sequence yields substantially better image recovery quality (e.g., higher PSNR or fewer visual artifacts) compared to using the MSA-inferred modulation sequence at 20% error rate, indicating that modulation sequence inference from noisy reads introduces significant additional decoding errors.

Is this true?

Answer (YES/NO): YES